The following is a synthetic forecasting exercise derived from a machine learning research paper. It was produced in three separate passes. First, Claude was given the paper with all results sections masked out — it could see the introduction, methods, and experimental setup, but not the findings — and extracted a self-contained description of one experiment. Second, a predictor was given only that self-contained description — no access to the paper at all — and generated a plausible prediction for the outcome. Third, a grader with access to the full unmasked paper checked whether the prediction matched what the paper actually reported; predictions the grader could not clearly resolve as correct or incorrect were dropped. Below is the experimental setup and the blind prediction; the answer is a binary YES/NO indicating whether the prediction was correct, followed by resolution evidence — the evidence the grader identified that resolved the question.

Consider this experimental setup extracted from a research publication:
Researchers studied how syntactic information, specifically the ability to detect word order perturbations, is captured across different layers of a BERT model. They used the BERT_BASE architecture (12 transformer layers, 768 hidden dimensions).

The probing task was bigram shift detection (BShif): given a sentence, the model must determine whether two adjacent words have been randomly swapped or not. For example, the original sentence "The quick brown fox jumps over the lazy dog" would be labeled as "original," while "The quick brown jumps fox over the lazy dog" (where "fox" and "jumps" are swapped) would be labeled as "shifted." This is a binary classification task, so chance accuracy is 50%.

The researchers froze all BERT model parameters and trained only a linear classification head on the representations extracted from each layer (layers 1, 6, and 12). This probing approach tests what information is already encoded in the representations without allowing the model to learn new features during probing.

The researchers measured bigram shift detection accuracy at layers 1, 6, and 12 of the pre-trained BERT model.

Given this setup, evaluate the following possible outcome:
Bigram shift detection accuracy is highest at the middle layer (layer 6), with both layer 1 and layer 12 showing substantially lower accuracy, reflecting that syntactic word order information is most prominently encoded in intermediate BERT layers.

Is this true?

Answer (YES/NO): NO